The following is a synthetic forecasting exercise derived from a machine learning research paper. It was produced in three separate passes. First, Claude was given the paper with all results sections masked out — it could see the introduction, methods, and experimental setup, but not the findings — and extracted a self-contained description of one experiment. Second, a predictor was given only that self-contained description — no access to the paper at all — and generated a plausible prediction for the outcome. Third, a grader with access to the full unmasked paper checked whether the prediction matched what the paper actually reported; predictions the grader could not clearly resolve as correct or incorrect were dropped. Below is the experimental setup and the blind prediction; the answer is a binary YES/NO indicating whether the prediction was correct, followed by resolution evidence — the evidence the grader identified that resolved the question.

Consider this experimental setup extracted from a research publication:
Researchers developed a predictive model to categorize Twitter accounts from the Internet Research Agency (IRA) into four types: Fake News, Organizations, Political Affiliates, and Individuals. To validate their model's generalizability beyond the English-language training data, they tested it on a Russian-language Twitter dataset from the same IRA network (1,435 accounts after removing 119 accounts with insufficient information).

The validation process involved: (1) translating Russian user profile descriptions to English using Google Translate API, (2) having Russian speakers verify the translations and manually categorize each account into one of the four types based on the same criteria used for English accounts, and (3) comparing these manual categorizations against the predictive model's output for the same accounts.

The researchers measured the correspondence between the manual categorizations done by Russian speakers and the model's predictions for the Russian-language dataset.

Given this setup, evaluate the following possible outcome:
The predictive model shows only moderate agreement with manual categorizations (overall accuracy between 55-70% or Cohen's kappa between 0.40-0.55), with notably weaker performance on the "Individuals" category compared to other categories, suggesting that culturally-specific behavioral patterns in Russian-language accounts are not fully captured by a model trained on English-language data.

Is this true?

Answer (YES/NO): NO